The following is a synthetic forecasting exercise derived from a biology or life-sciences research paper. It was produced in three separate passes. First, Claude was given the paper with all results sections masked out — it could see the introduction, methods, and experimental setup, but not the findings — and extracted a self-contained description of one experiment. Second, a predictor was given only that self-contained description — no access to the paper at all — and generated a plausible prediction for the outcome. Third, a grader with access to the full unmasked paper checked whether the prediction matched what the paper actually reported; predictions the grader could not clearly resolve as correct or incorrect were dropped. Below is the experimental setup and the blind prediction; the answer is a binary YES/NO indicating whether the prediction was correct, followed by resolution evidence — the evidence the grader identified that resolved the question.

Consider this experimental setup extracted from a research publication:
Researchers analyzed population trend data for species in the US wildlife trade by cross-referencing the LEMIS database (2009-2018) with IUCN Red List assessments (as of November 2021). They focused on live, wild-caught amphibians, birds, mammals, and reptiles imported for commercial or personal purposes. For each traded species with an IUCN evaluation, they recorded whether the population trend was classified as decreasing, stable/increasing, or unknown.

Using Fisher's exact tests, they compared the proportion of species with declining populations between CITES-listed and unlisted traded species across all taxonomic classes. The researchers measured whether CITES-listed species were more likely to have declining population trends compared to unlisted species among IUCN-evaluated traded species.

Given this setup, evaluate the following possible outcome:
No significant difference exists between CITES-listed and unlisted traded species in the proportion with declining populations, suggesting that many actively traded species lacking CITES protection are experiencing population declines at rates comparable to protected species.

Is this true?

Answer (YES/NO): NO